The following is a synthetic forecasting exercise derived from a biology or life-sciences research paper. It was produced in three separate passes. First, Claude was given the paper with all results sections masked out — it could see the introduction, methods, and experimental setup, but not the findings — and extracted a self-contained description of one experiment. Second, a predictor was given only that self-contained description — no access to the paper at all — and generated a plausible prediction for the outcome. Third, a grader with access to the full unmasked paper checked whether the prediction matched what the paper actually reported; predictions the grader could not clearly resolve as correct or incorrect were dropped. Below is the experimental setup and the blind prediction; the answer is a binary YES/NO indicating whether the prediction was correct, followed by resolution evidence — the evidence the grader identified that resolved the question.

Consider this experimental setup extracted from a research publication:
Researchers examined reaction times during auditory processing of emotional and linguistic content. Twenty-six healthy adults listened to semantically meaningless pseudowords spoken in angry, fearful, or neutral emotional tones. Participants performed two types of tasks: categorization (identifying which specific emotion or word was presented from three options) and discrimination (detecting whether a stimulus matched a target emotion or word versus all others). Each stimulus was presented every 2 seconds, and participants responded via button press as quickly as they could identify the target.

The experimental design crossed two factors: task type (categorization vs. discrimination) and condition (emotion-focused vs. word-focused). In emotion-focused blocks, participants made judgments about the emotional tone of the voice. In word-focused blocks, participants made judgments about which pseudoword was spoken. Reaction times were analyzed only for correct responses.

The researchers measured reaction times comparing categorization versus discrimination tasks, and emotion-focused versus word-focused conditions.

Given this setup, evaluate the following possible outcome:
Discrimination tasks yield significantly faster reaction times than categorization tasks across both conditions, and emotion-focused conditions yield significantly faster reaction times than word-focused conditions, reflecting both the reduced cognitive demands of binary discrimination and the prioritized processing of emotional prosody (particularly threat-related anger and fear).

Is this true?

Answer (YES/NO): NO